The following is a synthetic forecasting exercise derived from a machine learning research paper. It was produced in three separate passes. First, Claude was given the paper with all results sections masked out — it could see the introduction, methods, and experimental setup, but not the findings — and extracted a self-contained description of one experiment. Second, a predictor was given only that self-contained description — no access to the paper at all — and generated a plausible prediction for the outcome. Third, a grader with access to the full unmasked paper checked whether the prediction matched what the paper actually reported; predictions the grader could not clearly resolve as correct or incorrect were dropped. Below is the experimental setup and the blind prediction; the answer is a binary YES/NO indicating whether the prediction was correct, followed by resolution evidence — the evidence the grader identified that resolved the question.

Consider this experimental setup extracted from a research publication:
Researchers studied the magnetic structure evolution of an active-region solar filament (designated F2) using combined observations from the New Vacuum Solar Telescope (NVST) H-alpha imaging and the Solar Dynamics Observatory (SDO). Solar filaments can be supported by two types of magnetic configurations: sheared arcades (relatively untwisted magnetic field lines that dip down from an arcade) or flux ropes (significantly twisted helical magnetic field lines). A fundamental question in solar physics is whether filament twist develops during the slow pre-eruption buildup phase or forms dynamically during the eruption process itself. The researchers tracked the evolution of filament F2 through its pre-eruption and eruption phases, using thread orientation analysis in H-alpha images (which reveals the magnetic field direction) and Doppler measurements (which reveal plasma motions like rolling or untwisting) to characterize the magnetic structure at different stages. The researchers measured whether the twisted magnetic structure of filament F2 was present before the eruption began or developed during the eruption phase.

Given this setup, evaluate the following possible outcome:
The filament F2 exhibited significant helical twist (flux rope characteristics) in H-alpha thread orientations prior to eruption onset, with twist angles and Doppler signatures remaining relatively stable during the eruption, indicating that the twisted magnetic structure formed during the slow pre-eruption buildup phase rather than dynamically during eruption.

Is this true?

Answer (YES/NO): NO